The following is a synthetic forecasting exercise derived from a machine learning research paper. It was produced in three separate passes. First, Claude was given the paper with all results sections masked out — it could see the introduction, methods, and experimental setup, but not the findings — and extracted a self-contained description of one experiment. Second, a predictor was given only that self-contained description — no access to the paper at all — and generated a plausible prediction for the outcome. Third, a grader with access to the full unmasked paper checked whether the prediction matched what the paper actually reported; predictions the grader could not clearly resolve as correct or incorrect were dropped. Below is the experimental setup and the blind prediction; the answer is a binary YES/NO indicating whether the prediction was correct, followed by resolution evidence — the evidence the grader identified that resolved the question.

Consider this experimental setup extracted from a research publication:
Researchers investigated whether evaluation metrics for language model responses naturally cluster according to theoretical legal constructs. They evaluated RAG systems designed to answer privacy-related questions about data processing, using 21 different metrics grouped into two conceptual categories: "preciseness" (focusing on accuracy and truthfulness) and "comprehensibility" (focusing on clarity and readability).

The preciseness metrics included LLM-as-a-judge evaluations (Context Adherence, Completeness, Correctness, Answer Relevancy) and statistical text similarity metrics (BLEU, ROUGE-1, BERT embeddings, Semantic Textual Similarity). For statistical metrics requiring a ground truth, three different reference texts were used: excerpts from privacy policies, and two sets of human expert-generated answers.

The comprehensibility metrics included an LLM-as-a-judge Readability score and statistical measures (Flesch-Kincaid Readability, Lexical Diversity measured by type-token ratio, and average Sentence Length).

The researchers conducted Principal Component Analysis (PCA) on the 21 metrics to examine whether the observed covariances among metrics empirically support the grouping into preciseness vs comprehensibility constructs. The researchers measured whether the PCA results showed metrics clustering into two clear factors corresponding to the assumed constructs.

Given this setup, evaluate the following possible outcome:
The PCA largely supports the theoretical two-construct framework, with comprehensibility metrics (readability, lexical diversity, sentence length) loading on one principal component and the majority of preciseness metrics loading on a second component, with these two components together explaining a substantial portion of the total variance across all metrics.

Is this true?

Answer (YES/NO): NO